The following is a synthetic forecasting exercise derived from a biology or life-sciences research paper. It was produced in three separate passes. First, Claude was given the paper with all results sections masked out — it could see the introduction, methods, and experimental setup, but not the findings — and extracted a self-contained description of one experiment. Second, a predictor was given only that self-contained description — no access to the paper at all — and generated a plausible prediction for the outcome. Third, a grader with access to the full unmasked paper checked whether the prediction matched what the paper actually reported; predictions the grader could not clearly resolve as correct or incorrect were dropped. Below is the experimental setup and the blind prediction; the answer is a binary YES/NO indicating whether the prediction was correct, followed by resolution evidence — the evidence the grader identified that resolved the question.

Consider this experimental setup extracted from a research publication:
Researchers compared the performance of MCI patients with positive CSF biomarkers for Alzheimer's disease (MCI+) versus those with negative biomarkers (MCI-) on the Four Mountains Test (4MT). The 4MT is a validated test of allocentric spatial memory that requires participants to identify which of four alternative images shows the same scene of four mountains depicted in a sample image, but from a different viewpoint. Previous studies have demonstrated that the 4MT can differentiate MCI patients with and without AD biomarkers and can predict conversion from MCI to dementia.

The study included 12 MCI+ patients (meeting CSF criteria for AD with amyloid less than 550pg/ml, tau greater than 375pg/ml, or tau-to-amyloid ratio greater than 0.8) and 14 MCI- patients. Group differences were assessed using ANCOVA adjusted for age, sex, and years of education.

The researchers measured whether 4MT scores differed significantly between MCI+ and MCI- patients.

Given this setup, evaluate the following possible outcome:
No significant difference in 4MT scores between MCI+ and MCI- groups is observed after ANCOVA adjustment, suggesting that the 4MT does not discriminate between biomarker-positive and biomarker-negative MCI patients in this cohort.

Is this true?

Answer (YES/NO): YES